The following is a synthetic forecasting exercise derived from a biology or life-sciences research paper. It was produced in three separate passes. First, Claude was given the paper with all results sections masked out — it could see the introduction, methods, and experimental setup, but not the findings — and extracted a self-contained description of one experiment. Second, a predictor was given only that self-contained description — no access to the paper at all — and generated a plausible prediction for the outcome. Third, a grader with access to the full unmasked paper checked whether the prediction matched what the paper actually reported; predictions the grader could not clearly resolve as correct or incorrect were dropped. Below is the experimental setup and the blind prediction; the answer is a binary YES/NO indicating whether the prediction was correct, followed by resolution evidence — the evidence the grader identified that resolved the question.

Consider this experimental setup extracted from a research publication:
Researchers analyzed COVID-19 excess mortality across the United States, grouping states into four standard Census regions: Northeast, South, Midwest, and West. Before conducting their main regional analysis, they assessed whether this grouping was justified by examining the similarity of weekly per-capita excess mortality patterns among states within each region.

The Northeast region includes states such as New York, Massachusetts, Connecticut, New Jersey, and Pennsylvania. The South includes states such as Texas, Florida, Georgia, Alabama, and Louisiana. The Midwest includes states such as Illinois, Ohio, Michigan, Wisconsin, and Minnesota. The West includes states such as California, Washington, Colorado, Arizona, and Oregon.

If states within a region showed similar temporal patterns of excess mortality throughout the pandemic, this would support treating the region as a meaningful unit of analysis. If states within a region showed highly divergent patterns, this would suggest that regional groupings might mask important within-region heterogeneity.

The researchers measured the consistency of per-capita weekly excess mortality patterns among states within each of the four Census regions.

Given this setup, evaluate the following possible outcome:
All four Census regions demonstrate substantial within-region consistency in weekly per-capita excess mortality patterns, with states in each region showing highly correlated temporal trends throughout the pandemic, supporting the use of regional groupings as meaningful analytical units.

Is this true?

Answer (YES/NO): NO